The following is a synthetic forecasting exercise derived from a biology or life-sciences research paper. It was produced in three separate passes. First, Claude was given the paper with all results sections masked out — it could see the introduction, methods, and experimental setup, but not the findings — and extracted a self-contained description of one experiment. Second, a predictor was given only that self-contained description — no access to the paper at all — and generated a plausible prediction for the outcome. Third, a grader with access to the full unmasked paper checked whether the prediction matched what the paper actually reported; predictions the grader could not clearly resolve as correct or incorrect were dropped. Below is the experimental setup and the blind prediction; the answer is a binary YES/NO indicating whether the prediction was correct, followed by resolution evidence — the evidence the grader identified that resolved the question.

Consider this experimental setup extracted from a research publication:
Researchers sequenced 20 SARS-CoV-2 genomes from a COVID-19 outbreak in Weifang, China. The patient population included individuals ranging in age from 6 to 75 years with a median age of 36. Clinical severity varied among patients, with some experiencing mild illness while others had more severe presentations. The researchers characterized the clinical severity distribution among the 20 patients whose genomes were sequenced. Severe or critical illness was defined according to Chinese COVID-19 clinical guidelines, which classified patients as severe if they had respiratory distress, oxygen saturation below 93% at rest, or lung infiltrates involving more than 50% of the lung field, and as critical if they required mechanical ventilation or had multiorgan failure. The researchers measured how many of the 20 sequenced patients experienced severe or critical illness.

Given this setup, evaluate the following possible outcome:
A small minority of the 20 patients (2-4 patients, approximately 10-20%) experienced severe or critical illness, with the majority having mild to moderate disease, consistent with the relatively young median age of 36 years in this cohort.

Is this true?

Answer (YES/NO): YES